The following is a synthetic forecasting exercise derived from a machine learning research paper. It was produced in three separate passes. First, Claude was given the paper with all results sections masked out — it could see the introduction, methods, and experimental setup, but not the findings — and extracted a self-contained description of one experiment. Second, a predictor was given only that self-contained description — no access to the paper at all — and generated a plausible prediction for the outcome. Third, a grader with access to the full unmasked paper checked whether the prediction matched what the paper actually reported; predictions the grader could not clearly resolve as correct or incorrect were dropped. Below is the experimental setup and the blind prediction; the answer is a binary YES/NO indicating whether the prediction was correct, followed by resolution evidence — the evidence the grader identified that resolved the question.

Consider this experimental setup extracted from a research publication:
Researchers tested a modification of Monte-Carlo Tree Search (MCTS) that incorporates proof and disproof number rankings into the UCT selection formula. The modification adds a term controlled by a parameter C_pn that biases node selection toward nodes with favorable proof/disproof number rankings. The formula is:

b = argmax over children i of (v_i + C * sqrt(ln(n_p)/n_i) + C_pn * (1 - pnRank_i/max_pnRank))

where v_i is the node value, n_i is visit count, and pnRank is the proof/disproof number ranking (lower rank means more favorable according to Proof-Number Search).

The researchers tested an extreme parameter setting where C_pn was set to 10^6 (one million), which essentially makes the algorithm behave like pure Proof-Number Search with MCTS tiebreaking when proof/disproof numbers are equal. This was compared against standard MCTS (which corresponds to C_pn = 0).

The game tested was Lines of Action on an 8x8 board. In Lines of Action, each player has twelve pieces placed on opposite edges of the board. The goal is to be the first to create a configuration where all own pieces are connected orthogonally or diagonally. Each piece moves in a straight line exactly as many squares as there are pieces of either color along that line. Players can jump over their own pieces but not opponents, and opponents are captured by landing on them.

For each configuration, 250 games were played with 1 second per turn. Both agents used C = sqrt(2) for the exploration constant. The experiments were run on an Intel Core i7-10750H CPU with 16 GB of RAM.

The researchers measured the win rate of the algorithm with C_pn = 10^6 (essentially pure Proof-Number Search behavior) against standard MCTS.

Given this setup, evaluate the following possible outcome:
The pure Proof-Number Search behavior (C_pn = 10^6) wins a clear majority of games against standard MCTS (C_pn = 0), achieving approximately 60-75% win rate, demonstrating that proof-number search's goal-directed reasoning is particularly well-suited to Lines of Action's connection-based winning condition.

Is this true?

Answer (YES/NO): NO